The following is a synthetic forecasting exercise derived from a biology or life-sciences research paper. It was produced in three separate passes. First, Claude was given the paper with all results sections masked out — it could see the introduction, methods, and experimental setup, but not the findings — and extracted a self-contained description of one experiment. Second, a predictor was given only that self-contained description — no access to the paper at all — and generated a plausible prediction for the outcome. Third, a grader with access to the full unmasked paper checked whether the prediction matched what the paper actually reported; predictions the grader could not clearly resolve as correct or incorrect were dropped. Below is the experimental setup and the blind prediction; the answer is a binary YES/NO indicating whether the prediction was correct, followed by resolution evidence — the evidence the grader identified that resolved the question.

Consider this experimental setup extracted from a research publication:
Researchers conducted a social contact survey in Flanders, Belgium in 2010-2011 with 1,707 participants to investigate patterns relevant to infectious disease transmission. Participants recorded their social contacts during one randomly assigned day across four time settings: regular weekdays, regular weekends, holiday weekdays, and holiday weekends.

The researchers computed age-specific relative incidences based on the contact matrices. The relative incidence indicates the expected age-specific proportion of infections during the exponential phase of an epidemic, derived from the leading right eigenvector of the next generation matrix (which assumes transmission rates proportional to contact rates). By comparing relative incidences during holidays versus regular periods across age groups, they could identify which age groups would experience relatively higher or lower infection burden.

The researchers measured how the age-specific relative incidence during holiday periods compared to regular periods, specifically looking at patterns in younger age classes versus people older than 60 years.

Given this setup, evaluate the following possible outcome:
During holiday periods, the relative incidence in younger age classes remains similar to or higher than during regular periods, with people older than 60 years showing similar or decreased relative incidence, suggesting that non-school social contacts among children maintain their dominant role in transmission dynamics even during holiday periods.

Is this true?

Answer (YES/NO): NO